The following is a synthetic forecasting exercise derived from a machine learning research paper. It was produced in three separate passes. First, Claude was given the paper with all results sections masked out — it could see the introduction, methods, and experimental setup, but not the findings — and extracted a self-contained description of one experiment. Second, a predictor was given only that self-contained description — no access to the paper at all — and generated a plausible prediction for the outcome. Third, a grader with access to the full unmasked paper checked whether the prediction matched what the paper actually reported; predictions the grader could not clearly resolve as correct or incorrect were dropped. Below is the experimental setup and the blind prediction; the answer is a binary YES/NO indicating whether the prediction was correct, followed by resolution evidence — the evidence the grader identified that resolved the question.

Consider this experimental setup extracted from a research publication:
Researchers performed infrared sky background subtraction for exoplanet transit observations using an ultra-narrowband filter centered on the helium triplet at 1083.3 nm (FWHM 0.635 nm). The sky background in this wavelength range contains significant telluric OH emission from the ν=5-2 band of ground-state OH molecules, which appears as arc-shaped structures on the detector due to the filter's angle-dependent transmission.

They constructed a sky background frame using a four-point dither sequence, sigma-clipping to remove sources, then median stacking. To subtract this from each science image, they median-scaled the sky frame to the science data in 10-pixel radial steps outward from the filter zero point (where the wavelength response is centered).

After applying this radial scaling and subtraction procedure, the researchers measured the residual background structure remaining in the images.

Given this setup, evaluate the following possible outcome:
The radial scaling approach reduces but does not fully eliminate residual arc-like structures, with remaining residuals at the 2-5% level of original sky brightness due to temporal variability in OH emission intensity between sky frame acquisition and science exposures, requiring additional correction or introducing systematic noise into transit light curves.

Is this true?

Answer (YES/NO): NO